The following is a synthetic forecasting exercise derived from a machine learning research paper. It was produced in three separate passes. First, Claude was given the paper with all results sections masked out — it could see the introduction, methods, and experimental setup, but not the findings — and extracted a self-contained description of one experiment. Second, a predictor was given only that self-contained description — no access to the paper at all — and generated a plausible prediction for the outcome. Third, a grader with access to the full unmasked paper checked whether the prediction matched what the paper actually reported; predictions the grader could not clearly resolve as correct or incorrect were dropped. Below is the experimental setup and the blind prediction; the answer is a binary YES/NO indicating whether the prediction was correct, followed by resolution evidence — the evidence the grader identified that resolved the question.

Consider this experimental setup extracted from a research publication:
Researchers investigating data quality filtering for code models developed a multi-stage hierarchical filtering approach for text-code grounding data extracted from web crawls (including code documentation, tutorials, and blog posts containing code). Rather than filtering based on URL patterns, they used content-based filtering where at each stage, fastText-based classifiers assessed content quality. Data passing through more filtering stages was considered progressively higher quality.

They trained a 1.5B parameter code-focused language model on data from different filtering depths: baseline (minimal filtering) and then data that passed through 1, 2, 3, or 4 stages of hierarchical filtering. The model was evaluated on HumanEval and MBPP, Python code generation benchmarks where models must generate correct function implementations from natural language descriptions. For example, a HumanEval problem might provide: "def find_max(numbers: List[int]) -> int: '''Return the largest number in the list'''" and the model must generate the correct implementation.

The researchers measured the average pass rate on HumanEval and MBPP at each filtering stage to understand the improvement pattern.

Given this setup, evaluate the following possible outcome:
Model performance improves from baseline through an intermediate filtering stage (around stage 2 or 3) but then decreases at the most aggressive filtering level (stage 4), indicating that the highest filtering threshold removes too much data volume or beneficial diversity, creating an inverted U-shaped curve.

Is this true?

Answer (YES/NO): NO